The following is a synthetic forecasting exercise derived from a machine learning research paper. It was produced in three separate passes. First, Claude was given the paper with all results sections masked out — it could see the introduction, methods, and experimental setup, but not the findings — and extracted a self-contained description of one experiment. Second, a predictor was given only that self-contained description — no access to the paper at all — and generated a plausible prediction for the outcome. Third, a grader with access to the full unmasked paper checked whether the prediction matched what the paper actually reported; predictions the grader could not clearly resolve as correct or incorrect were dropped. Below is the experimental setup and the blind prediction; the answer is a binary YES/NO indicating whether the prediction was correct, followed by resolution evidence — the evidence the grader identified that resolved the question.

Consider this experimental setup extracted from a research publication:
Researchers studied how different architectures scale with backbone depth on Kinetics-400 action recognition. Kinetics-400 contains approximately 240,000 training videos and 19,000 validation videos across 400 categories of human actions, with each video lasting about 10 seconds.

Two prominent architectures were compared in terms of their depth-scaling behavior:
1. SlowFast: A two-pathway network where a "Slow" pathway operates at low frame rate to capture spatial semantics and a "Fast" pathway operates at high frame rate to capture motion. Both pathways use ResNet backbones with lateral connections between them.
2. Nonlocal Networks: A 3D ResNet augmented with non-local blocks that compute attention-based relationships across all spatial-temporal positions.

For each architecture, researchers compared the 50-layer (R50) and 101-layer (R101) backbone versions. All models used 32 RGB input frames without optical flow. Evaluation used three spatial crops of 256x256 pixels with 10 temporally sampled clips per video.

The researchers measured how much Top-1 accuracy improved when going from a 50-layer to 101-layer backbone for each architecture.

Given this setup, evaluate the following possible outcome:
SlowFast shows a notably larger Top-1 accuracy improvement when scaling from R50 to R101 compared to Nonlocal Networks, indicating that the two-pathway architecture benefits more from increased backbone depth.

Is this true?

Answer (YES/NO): NO